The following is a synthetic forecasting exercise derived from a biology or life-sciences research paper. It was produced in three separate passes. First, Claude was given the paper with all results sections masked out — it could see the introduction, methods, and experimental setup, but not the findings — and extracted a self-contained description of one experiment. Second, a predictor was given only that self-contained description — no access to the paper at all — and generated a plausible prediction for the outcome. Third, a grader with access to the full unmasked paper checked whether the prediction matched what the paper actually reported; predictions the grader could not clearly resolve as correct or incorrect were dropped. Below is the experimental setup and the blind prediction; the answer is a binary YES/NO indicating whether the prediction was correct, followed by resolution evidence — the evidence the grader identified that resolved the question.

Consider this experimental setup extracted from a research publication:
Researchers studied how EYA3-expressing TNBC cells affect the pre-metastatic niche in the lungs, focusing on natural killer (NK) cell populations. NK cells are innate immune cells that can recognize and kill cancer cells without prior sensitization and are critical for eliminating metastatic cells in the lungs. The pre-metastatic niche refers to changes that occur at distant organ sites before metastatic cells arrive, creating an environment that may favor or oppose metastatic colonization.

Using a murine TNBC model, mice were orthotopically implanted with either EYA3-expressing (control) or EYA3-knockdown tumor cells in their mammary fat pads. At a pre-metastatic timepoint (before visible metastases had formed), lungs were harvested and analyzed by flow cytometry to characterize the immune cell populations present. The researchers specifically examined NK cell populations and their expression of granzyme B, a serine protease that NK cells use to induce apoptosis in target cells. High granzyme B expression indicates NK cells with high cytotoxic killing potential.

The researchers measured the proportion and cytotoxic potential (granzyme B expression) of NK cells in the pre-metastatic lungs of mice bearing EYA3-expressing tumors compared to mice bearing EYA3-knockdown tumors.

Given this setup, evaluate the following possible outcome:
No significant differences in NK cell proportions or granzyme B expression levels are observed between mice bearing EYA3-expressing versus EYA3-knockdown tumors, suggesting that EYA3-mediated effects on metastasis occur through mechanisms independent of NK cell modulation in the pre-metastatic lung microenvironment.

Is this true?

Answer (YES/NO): NO